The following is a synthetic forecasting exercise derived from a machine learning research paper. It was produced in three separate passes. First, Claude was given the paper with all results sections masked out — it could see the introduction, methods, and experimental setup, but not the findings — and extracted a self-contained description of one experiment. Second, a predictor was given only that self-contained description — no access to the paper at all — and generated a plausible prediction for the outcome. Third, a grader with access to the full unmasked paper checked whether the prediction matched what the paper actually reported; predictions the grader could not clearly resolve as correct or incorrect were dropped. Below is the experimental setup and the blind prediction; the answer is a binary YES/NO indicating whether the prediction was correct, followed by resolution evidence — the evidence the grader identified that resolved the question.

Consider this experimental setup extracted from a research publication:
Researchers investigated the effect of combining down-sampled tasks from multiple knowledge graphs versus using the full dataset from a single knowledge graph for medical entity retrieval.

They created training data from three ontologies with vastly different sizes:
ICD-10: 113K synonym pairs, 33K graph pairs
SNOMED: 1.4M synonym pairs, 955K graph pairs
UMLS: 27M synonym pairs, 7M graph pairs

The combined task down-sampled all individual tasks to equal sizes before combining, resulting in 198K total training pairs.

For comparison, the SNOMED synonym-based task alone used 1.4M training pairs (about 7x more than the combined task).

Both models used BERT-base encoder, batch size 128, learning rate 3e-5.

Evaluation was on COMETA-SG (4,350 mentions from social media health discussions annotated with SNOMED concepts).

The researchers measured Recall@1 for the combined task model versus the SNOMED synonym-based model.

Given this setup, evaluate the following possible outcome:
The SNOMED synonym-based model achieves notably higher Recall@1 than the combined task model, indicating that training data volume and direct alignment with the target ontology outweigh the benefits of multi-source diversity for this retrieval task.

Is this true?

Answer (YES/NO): YES